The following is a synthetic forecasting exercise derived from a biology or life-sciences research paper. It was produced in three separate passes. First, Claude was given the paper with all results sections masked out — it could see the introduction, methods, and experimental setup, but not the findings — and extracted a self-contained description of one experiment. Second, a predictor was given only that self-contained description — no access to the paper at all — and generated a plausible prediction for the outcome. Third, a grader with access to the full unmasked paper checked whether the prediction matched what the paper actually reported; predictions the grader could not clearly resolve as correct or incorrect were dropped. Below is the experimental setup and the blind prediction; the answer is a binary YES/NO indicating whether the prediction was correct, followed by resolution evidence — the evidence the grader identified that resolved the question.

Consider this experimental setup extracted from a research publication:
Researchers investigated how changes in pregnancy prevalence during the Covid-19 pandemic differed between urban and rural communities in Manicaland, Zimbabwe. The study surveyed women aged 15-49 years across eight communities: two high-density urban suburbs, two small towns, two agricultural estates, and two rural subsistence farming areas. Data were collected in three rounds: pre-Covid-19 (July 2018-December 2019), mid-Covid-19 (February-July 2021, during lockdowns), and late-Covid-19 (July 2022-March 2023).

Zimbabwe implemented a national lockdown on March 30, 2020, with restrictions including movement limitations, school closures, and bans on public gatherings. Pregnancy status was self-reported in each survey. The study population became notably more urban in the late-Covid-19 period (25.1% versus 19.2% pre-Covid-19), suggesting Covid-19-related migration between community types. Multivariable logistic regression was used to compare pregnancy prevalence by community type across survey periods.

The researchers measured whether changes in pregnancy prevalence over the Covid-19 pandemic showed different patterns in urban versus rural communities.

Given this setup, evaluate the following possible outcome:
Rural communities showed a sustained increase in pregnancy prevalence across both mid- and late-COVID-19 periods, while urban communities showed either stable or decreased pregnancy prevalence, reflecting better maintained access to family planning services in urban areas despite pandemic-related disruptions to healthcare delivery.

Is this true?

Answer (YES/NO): NO